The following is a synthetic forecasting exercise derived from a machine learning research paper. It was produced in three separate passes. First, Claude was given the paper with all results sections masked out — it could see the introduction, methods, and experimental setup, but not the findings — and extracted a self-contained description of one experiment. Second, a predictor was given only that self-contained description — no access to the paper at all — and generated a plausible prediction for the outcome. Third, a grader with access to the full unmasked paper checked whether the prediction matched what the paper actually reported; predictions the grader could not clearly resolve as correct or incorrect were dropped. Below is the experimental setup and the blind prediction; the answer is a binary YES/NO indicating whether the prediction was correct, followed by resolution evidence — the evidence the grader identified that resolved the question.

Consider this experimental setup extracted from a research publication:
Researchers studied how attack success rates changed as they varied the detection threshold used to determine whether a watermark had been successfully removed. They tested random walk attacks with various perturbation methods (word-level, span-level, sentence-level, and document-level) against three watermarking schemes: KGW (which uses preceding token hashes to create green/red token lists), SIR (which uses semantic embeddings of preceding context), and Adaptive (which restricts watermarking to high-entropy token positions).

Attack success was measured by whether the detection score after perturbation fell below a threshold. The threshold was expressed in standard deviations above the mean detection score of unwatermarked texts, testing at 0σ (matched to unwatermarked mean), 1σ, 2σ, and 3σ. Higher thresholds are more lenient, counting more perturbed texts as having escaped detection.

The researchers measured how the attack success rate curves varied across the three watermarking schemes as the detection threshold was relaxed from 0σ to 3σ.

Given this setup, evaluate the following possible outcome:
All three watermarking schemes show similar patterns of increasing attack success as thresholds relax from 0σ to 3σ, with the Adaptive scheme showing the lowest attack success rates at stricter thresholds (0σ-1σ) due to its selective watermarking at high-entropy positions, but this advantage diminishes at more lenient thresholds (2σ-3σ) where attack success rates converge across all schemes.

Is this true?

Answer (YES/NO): NO